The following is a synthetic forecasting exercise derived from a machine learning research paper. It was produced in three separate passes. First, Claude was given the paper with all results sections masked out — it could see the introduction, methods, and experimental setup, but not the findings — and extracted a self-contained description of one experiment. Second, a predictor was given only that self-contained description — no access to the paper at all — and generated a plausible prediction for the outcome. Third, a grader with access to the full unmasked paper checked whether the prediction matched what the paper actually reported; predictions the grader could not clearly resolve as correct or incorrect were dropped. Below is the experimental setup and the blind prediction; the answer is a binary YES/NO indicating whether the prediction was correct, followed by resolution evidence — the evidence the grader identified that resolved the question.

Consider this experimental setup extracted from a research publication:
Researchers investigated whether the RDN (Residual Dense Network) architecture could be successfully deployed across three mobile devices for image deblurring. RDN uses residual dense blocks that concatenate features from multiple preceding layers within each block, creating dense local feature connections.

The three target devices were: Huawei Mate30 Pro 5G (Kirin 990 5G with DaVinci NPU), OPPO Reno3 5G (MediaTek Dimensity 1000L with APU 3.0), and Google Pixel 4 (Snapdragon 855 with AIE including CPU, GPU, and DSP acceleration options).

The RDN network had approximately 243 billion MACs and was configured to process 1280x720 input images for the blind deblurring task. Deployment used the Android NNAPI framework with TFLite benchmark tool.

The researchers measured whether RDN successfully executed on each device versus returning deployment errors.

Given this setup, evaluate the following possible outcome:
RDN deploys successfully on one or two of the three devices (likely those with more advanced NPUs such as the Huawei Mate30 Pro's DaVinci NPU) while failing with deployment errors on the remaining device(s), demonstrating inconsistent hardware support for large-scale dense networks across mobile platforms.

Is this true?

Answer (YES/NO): YES